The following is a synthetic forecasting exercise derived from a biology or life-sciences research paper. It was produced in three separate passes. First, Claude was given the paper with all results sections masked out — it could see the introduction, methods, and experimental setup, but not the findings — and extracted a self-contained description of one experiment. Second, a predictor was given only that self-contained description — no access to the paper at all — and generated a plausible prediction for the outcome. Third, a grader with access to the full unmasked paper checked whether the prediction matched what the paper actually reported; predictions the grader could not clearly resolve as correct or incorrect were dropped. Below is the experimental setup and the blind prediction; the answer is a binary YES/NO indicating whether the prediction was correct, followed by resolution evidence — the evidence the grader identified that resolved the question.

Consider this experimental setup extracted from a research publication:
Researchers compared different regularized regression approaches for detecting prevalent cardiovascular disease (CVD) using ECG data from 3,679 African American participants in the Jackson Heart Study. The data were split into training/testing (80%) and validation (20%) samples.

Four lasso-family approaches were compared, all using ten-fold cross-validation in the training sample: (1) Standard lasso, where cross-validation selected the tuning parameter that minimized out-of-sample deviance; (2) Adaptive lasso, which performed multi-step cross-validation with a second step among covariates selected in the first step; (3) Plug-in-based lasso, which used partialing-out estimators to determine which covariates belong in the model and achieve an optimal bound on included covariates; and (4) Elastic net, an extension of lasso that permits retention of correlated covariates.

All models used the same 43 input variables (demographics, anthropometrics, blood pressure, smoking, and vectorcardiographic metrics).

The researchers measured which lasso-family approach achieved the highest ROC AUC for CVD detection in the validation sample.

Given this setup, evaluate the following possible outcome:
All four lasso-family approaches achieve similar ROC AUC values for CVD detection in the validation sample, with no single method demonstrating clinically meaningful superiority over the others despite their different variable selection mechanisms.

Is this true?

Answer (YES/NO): NO